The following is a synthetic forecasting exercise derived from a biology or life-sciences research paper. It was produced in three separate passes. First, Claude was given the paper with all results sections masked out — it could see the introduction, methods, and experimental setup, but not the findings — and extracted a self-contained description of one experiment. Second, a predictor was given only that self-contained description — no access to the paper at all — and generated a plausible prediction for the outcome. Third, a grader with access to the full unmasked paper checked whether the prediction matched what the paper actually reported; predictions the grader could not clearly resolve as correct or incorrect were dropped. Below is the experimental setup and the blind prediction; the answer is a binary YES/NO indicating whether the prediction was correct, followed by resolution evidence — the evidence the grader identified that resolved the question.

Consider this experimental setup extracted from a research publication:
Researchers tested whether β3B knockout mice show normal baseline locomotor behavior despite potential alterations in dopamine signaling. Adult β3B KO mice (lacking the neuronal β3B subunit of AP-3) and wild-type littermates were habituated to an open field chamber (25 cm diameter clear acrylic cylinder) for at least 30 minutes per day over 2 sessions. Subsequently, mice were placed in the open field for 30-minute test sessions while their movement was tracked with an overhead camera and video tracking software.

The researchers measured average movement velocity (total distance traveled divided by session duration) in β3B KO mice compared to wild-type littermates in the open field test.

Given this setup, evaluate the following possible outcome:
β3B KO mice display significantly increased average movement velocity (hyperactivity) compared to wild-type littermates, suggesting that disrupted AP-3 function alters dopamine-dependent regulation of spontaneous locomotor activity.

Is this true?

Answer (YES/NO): NO